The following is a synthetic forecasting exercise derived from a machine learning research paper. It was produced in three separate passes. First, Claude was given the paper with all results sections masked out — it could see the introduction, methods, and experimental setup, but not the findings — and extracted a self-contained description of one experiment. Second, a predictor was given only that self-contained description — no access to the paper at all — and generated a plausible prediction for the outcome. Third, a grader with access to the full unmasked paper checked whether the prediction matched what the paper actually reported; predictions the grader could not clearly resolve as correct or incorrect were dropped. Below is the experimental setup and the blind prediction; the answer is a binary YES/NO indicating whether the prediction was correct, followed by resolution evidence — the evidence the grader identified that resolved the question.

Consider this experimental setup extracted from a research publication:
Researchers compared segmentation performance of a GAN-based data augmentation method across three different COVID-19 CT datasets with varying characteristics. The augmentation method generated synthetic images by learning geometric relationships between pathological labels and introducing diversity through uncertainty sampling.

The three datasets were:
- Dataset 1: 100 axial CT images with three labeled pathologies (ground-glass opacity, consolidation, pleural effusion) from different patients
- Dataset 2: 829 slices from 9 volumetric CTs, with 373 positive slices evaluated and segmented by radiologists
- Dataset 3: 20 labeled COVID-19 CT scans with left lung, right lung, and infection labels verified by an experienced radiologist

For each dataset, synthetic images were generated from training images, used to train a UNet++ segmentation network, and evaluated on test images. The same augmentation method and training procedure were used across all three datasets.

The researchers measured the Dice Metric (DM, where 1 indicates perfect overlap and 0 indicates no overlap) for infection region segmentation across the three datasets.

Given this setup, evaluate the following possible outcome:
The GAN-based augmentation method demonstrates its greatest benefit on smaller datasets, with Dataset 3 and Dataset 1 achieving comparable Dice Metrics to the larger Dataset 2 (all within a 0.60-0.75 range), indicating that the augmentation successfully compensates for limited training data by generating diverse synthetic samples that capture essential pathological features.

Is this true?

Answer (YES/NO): NO